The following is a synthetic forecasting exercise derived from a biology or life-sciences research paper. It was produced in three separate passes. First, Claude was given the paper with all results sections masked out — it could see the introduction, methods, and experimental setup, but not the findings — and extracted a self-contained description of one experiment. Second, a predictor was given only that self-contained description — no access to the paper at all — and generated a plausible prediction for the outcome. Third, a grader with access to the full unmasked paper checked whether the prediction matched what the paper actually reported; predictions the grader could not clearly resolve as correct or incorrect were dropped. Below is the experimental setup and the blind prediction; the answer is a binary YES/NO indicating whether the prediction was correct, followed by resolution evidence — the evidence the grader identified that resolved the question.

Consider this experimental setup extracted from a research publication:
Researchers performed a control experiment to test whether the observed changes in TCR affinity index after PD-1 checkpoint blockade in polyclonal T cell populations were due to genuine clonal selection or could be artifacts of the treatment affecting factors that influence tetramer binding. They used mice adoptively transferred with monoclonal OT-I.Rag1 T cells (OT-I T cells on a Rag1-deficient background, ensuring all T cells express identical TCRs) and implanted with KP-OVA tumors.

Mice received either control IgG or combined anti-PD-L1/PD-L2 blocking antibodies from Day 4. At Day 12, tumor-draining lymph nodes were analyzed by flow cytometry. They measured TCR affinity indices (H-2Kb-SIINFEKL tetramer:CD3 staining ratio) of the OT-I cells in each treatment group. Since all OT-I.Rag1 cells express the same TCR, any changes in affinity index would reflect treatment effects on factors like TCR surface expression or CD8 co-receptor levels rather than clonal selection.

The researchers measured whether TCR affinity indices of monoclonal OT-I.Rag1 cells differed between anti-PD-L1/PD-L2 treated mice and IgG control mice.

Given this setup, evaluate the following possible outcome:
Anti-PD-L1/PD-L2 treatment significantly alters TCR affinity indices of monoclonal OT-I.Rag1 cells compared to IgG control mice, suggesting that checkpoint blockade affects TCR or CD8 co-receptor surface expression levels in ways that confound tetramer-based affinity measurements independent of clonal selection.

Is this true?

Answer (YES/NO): NO